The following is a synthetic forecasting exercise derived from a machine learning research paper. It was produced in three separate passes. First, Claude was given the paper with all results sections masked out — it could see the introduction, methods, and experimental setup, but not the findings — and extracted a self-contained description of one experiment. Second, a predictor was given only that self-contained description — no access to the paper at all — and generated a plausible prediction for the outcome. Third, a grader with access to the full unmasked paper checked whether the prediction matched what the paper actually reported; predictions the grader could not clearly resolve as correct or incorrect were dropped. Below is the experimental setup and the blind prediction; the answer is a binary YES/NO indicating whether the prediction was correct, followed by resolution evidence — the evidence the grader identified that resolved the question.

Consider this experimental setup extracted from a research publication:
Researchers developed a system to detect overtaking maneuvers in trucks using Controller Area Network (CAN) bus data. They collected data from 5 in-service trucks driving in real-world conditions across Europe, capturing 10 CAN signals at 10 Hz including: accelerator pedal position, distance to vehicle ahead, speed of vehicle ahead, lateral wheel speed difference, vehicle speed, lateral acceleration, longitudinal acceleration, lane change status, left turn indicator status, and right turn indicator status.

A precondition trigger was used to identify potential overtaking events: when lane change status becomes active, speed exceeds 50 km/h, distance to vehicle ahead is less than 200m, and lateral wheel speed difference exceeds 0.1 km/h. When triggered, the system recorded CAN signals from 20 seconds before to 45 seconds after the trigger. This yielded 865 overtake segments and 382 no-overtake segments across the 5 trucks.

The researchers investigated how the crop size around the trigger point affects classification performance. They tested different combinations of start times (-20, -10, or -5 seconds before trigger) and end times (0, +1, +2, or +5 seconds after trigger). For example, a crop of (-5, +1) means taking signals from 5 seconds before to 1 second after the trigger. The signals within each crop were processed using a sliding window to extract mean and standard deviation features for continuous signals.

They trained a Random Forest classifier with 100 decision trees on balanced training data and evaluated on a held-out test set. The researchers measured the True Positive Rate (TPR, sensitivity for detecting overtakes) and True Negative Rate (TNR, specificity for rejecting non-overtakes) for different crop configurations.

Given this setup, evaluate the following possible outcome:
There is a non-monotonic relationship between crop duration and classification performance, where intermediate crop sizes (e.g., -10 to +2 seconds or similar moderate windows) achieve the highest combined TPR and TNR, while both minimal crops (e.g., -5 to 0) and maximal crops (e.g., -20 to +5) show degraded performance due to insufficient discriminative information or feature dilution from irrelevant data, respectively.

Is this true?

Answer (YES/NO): NO